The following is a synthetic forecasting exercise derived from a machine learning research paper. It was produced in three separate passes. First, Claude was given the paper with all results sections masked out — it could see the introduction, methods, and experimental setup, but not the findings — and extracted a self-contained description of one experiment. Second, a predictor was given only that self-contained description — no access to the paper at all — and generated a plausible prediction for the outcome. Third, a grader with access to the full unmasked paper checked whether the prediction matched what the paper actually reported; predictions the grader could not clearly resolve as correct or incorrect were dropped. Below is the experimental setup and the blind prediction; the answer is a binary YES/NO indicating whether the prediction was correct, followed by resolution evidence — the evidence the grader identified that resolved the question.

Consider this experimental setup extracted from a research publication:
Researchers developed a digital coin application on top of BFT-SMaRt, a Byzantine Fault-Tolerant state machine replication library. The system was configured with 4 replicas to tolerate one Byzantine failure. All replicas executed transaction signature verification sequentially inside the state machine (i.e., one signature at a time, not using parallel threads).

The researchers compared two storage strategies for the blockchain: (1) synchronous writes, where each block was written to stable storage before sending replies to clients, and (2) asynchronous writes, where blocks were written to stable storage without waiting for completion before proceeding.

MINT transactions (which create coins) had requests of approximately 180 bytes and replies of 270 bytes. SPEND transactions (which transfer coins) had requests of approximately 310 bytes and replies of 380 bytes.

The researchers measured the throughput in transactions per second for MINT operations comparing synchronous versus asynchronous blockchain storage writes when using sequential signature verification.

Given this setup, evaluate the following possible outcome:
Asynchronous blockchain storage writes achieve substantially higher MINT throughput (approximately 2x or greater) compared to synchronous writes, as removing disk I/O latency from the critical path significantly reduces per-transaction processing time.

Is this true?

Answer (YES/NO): NO